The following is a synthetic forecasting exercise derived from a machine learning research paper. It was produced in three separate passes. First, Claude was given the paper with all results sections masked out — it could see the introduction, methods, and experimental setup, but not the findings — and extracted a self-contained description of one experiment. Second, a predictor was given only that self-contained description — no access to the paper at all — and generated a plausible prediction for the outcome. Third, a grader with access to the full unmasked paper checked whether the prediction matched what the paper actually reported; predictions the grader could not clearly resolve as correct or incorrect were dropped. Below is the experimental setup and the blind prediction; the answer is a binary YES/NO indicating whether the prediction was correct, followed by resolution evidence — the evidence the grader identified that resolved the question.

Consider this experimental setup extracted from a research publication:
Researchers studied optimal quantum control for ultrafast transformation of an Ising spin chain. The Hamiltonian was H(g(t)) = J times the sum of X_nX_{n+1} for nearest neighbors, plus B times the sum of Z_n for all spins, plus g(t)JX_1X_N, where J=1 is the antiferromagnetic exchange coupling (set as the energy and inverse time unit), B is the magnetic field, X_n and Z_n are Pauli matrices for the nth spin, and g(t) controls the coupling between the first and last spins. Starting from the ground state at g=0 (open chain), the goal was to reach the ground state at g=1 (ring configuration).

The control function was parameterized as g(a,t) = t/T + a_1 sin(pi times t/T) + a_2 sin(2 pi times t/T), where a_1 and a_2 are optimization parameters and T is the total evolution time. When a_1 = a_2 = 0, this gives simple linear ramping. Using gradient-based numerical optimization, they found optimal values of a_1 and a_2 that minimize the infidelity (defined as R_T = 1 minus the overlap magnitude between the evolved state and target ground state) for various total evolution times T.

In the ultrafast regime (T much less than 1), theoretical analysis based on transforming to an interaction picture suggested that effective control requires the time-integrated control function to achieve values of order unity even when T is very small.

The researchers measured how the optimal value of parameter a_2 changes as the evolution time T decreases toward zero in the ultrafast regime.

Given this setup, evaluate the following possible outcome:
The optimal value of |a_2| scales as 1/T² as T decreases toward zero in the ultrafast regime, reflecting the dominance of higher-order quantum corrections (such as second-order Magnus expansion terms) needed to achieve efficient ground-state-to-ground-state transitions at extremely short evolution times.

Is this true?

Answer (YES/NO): NO